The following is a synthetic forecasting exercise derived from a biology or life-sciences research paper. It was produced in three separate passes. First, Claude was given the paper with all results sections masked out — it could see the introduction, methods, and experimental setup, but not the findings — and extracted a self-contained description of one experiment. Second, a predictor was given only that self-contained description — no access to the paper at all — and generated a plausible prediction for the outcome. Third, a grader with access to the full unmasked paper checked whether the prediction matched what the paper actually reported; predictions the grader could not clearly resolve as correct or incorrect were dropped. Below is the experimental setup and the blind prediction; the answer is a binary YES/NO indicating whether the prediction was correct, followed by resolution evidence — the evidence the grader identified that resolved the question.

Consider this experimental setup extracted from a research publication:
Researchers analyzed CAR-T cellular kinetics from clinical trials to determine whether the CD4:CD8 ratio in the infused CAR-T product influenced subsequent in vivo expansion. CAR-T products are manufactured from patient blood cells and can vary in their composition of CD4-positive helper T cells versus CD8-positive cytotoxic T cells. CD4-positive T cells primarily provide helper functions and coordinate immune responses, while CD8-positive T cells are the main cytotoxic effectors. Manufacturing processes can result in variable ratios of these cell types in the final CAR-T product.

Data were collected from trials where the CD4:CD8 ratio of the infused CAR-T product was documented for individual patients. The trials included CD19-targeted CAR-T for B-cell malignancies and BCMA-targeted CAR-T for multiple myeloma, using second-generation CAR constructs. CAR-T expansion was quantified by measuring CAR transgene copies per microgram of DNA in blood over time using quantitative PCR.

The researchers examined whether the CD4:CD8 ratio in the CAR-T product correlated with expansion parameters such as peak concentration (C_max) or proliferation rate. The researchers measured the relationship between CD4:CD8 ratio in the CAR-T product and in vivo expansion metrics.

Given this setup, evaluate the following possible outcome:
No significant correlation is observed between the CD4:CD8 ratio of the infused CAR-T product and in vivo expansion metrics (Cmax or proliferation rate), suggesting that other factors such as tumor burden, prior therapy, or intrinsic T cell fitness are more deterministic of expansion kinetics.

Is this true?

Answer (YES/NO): YES